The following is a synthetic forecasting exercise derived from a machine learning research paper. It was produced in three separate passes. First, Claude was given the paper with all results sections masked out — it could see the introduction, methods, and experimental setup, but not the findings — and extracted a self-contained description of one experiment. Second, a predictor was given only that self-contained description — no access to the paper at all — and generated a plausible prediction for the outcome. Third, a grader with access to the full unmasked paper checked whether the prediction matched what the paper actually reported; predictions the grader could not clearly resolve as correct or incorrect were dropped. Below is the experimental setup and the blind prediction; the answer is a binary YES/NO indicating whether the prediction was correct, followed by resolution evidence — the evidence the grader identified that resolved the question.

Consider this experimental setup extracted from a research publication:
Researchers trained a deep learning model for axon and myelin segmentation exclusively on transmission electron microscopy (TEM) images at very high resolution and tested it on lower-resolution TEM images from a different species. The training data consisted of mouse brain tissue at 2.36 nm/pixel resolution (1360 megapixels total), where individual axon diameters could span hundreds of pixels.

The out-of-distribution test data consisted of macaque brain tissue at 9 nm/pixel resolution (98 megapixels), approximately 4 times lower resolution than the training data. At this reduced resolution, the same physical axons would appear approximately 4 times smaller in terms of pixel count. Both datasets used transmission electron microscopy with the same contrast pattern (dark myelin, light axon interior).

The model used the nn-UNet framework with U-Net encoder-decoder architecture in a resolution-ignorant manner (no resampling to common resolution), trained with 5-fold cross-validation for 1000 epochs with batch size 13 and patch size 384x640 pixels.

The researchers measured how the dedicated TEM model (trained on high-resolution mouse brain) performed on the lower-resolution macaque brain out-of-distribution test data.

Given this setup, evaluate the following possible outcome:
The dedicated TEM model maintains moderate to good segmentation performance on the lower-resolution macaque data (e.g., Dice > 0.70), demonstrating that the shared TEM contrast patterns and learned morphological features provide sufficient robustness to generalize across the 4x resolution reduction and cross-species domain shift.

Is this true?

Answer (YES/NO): NO